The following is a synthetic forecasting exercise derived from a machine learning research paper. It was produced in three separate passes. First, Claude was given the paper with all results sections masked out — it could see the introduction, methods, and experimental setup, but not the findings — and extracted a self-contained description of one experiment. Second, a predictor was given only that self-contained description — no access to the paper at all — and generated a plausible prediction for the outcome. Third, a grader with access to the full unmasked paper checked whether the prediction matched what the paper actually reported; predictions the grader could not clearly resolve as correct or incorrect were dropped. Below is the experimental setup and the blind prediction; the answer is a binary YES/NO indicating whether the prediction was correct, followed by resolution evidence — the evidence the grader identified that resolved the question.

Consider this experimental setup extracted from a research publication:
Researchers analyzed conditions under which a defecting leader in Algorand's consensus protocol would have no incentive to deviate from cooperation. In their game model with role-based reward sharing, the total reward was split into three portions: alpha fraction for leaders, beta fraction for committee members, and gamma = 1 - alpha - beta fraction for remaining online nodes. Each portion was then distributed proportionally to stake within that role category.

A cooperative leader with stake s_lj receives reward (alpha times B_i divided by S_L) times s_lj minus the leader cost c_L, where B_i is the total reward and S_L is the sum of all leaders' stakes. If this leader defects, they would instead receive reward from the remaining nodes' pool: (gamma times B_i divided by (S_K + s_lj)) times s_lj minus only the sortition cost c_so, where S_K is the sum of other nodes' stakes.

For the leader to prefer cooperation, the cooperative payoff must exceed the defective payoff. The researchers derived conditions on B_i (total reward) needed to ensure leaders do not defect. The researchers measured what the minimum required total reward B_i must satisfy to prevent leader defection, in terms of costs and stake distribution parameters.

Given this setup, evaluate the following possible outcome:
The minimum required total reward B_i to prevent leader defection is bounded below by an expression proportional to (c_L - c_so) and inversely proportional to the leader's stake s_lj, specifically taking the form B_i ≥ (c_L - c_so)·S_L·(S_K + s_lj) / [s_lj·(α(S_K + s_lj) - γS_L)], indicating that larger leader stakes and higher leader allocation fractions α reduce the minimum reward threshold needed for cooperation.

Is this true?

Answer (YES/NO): YES